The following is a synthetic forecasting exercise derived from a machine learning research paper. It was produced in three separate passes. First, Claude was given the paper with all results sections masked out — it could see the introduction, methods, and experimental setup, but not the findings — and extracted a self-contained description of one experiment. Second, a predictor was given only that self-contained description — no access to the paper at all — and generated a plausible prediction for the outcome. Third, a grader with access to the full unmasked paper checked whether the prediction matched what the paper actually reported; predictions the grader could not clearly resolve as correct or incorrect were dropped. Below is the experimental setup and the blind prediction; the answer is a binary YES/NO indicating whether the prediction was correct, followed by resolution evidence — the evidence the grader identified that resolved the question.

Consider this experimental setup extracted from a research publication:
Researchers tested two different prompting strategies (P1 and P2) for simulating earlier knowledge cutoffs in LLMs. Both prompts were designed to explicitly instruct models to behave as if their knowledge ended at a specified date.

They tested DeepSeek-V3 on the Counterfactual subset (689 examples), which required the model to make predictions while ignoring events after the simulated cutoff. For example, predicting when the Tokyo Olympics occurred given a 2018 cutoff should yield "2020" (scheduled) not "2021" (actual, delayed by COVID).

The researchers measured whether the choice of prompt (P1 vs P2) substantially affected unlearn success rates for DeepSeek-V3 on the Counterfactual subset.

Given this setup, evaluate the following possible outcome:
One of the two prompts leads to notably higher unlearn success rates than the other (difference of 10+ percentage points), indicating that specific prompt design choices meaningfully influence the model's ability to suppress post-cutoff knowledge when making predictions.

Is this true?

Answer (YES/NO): NO